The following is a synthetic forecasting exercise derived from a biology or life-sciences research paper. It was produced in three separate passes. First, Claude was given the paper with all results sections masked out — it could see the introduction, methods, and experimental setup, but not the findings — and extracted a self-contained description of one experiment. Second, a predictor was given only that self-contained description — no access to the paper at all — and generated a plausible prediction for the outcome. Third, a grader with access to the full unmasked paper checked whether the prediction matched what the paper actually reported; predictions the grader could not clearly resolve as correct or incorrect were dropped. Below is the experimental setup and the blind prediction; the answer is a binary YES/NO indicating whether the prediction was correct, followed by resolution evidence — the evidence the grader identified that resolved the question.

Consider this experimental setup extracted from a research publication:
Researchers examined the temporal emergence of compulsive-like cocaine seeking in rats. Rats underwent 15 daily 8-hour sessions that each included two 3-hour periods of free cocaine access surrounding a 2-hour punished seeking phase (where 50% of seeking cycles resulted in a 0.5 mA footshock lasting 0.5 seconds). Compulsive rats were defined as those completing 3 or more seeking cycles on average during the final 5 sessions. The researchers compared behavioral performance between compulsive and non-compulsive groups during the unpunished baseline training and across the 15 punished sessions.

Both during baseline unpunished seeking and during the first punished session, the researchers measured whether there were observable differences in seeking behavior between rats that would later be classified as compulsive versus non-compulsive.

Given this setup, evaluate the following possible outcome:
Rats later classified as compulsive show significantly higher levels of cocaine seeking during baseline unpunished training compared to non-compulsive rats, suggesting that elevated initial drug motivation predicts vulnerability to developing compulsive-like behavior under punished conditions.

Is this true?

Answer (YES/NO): NO